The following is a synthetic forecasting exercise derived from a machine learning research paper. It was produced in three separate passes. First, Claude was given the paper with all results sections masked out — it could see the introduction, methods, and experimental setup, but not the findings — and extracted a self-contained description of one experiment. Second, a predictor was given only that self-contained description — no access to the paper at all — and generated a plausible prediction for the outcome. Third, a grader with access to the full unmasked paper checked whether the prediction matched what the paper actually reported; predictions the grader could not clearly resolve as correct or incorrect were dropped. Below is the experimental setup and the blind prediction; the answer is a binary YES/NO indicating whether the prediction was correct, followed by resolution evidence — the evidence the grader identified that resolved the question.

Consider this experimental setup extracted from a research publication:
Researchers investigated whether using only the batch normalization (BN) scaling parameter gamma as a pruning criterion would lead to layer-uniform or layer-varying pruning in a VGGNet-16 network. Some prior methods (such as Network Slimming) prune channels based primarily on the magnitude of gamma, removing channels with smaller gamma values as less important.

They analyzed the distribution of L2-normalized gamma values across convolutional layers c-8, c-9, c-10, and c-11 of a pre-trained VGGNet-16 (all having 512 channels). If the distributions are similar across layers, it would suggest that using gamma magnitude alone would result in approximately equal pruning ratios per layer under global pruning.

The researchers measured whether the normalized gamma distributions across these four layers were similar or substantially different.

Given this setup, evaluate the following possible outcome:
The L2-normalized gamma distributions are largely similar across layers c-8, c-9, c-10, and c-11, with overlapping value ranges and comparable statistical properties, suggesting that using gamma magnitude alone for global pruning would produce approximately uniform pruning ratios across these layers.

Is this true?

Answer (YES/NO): YES